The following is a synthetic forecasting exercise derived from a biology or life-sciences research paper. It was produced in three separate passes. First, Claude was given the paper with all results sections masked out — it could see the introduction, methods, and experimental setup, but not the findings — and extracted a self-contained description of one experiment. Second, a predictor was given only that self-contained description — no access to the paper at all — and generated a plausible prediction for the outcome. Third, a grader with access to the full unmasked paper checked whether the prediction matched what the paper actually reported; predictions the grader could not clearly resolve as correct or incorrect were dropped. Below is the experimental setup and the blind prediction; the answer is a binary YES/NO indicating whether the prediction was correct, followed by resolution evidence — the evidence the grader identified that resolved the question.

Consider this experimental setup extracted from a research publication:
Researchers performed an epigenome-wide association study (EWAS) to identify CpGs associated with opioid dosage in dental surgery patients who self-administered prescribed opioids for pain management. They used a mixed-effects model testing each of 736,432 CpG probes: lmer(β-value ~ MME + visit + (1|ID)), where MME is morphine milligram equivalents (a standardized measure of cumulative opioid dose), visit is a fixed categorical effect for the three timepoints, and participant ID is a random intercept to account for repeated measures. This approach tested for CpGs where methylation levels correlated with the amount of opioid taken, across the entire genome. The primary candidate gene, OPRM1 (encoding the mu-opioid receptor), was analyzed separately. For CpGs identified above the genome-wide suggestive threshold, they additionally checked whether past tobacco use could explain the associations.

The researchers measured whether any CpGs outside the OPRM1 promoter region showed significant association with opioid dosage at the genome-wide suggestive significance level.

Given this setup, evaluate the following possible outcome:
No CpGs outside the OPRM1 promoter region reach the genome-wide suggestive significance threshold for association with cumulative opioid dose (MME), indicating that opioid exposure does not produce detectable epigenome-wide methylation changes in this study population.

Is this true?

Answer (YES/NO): NO